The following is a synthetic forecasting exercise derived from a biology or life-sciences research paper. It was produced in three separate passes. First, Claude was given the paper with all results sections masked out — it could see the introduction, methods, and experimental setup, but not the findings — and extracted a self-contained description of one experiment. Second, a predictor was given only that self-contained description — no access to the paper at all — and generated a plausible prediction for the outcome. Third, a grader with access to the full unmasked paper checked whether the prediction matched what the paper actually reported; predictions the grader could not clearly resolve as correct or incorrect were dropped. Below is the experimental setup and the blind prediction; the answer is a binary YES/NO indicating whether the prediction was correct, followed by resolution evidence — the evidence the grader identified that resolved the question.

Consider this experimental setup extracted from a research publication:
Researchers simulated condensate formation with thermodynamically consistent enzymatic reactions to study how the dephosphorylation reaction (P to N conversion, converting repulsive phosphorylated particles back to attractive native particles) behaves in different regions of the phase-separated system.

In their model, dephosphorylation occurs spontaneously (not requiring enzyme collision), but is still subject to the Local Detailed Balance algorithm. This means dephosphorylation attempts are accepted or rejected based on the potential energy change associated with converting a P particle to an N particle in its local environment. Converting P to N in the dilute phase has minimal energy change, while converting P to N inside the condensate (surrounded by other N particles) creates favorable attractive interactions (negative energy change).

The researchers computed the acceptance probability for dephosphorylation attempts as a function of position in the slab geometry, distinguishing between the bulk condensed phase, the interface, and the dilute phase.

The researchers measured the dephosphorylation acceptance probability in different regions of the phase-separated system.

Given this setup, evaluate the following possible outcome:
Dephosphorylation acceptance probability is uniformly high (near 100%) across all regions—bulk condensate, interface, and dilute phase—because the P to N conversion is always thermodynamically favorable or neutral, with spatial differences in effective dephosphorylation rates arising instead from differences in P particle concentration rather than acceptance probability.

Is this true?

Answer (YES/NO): YES